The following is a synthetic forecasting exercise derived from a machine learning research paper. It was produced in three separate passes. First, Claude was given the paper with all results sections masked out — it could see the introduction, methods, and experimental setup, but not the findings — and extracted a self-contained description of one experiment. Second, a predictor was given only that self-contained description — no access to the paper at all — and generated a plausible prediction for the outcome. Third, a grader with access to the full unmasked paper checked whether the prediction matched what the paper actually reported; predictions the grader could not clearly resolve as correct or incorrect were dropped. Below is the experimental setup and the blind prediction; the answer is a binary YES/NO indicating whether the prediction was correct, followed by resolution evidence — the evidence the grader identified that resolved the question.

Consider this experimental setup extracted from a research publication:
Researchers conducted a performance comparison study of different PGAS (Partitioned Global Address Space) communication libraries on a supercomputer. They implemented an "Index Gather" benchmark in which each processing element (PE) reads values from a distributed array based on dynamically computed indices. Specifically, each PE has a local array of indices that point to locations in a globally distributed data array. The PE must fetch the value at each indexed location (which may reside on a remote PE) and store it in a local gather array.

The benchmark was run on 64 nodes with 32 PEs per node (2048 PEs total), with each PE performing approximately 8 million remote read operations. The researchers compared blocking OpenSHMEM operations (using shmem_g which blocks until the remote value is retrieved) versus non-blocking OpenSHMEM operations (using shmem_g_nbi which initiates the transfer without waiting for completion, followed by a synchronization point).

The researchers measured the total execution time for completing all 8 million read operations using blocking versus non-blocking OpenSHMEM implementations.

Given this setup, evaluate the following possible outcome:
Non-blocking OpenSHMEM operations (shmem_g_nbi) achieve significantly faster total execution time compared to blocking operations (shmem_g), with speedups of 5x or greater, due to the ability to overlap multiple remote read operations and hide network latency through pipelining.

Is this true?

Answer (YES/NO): YES